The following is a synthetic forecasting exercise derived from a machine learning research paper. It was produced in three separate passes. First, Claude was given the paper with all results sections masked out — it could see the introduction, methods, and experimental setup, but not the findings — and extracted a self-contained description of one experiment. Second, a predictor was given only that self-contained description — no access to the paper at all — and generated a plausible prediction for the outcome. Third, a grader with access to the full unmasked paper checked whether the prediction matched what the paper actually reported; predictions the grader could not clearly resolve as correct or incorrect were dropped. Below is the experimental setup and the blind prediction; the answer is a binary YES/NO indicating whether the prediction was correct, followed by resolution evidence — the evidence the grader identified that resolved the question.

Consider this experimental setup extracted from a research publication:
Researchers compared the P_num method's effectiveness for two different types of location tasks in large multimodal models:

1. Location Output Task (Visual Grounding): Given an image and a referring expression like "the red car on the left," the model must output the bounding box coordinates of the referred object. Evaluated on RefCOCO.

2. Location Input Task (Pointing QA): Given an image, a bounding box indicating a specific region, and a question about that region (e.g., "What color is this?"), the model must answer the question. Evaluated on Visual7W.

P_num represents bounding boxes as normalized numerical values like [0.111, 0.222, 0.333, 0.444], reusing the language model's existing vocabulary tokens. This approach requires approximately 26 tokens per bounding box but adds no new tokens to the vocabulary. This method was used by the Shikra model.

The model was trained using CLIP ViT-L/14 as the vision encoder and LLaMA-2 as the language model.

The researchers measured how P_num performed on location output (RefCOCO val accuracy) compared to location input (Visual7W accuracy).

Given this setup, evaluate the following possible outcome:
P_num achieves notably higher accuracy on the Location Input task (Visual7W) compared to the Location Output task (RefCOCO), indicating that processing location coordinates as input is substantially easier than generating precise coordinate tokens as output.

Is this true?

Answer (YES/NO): NO